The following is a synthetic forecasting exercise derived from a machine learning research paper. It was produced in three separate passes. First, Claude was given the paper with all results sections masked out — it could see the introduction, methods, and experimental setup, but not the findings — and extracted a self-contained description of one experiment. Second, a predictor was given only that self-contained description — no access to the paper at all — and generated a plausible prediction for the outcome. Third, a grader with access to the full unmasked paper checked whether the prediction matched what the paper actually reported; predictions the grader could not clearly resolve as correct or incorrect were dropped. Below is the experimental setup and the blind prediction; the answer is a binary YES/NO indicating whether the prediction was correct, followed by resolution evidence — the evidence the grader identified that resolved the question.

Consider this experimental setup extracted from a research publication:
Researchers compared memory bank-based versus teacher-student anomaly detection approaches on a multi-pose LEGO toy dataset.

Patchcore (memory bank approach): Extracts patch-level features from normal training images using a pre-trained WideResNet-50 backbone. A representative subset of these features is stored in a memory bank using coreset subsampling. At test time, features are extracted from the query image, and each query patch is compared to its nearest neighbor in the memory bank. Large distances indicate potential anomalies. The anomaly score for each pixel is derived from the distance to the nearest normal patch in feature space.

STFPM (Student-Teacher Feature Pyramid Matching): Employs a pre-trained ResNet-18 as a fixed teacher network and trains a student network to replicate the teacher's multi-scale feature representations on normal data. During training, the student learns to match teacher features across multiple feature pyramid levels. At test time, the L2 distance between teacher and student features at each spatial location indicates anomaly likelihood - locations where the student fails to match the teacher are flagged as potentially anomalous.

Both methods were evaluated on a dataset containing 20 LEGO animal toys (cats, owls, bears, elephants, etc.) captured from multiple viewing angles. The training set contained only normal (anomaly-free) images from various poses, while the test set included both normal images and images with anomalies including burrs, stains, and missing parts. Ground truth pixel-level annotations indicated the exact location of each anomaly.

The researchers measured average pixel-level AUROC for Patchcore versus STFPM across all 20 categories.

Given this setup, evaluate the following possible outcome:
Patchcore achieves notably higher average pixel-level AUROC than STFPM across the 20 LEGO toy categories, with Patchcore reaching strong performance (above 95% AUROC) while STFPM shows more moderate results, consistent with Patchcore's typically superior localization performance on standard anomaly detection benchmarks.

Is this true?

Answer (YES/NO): NO